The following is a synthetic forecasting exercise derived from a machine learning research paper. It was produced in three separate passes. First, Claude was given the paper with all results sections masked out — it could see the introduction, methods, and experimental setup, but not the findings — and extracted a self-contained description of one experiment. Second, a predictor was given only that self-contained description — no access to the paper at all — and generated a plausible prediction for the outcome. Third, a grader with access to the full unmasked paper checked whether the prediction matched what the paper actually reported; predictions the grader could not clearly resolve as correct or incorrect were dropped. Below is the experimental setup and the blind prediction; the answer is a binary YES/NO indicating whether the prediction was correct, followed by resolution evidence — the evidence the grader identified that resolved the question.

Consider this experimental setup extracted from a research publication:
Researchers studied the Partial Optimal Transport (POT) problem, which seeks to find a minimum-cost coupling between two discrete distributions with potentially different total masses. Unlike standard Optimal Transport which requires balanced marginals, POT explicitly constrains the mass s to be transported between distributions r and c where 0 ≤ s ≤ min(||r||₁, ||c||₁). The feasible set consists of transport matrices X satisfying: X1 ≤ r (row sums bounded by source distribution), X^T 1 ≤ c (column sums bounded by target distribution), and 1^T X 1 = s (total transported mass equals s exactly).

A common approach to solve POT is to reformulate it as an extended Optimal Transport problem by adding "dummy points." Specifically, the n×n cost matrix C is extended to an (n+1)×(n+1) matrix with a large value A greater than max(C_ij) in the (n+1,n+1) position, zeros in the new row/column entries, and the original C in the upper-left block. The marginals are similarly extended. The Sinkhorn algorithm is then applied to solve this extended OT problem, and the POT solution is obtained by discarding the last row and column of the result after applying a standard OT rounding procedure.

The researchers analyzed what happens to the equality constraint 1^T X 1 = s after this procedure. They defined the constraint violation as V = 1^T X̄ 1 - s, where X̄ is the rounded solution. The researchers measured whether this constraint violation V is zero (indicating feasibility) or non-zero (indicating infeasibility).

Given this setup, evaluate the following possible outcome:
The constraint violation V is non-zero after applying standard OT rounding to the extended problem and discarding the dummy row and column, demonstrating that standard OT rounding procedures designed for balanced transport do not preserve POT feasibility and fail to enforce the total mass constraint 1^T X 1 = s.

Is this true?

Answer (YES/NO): YES